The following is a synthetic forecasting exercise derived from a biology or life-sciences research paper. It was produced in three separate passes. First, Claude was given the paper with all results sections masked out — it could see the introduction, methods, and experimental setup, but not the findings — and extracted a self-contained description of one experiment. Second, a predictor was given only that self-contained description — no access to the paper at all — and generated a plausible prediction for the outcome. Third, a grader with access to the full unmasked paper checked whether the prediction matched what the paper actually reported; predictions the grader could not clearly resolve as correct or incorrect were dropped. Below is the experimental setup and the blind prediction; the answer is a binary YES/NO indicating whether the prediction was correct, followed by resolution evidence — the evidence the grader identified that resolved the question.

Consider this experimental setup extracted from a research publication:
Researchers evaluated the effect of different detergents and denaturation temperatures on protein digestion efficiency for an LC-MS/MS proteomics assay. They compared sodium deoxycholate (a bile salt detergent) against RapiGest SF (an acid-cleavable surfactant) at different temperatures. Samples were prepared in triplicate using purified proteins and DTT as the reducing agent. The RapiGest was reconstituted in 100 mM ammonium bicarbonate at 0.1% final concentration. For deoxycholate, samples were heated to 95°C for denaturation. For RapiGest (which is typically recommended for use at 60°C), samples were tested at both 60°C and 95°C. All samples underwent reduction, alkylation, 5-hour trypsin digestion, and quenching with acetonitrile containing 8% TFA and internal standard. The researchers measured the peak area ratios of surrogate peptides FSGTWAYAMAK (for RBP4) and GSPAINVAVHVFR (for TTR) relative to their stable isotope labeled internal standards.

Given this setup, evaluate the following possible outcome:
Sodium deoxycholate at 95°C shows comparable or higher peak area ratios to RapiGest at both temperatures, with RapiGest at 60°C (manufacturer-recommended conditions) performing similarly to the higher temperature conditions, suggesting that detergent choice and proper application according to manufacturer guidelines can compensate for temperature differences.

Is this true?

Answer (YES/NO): NO